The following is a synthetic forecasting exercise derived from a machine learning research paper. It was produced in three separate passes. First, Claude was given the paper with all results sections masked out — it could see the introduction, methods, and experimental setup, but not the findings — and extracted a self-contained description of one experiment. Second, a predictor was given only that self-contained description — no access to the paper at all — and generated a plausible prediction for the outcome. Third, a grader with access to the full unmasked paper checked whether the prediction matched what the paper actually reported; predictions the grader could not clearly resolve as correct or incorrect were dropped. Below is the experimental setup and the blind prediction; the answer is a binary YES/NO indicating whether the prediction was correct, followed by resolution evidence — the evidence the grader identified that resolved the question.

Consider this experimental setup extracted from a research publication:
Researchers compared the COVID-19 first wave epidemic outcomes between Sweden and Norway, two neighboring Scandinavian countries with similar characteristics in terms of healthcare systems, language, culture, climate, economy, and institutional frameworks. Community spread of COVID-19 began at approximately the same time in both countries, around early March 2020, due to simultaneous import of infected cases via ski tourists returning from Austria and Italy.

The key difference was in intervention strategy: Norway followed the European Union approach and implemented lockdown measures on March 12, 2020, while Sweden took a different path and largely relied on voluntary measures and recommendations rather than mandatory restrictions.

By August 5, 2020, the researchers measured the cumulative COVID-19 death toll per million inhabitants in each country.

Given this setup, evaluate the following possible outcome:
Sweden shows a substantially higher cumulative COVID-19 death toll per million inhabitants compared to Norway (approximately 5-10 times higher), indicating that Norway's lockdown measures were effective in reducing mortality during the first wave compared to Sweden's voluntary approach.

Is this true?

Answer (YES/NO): NO